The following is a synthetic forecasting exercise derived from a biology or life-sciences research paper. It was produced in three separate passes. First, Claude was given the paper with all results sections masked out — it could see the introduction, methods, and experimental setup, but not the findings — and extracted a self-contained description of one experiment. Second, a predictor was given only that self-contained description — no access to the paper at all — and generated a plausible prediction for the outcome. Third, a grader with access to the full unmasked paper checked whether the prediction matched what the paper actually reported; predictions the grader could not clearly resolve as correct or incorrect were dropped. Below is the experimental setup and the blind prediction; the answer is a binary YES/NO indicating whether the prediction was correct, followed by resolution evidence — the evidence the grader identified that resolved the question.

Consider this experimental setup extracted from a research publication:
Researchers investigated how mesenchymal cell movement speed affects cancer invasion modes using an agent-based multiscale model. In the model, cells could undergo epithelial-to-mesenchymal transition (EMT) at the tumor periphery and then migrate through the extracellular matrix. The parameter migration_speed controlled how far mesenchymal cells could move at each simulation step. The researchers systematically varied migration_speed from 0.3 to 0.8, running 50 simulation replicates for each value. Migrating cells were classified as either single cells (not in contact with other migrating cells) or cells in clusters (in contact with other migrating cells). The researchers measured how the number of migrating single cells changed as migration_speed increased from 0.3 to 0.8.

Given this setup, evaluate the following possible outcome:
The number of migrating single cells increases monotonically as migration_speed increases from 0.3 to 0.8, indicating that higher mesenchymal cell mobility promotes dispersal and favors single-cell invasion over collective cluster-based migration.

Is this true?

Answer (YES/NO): YES